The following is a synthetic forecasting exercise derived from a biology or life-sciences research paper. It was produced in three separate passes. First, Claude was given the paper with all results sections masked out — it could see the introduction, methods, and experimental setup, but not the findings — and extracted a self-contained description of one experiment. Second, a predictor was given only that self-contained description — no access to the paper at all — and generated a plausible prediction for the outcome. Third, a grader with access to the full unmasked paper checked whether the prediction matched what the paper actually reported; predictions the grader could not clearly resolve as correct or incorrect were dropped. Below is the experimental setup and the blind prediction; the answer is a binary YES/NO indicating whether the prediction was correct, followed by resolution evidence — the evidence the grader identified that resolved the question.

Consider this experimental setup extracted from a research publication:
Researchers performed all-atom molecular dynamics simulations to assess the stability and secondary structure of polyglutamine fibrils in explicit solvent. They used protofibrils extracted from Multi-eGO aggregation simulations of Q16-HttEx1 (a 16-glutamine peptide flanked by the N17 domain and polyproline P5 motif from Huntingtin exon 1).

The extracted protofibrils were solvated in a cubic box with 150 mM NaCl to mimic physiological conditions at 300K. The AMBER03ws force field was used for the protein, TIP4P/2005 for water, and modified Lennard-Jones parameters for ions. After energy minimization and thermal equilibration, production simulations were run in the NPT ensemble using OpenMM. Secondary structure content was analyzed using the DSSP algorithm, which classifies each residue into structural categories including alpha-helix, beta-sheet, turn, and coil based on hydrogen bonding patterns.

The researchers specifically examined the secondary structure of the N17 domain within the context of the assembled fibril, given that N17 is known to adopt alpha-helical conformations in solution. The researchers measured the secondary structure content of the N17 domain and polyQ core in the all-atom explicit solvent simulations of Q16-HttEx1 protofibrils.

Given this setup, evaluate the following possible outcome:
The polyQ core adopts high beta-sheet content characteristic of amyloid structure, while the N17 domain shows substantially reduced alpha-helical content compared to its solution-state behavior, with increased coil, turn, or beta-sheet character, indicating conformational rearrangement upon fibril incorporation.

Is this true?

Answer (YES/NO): NO